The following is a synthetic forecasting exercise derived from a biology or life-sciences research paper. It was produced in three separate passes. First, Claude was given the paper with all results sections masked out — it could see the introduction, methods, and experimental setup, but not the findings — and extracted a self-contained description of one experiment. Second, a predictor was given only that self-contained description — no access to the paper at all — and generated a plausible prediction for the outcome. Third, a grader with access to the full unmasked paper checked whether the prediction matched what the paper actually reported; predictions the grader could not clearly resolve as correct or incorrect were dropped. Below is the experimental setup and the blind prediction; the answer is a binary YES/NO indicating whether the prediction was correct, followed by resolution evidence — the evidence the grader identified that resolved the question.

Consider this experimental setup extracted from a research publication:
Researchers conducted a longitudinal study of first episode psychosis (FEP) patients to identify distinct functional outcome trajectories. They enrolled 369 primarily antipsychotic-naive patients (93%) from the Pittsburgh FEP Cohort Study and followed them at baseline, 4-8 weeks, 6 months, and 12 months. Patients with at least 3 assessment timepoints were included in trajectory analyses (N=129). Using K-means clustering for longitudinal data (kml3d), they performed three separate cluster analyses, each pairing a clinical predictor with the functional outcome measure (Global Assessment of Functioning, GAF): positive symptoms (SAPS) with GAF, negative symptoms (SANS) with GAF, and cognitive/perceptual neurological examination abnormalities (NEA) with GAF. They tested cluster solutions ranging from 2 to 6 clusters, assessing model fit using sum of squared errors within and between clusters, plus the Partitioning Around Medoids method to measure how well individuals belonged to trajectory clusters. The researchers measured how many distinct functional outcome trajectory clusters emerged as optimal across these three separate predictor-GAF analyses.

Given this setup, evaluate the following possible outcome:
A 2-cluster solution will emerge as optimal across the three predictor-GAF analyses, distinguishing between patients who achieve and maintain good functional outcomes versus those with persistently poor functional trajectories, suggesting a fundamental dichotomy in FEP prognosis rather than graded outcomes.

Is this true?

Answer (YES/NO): NO